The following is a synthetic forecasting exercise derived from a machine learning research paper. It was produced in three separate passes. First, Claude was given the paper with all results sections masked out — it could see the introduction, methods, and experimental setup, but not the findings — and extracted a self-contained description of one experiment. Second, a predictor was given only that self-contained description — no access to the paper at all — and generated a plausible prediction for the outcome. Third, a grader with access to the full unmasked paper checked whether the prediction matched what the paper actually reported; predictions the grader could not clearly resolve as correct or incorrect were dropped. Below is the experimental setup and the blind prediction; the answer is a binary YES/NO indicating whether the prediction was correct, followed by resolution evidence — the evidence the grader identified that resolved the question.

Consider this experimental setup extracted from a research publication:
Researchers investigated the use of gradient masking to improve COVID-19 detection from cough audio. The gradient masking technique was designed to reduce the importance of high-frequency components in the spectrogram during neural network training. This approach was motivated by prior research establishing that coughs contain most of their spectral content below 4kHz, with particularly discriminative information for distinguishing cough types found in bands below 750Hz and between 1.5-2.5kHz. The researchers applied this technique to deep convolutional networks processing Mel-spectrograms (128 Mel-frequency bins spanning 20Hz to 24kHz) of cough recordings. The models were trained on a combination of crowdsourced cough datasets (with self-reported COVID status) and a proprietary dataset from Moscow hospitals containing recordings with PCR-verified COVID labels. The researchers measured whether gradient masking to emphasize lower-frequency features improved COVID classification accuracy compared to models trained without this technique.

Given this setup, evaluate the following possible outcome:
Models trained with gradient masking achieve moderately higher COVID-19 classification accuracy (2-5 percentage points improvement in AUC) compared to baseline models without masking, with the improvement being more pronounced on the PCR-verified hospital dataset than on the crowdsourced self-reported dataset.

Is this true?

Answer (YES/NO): NO